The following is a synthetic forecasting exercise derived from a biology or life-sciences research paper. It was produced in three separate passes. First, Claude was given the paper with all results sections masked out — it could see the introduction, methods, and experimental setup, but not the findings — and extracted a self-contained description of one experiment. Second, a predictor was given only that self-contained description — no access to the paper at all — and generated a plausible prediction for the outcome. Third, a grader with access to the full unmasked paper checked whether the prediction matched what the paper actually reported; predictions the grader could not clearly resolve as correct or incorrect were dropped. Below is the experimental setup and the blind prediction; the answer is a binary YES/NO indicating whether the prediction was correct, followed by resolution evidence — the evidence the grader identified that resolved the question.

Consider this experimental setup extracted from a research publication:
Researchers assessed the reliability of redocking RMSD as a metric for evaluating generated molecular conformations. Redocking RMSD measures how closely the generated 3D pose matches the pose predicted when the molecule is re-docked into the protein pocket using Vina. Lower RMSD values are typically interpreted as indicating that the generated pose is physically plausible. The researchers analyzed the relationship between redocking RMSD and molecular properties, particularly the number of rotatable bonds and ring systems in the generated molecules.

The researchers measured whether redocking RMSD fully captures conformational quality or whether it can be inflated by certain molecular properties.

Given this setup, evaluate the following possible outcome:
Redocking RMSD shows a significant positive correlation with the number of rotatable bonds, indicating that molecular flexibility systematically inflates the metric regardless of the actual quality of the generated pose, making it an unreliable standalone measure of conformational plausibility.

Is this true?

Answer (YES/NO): YES